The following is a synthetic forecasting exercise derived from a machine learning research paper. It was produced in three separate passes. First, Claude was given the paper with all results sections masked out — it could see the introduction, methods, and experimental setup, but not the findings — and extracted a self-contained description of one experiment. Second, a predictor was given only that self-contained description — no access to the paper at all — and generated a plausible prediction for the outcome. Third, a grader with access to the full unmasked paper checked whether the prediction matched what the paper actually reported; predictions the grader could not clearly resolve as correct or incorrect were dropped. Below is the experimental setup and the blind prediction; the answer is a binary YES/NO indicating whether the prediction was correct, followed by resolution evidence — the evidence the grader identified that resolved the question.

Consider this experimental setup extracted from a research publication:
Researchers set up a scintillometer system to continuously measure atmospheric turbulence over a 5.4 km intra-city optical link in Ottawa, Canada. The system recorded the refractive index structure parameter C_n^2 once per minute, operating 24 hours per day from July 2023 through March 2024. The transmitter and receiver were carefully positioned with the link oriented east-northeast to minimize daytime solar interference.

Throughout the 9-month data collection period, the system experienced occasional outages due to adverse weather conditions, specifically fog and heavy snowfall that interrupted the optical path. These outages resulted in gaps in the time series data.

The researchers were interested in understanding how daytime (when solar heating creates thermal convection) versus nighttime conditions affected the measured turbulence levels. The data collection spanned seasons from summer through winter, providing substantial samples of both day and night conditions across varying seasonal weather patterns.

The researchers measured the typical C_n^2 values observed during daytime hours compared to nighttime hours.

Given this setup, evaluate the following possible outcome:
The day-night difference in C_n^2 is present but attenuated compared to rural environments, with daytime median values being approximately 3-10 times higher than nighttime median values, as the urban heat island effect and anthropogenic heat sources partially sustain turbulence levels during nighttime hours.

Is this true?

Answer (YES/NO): NO